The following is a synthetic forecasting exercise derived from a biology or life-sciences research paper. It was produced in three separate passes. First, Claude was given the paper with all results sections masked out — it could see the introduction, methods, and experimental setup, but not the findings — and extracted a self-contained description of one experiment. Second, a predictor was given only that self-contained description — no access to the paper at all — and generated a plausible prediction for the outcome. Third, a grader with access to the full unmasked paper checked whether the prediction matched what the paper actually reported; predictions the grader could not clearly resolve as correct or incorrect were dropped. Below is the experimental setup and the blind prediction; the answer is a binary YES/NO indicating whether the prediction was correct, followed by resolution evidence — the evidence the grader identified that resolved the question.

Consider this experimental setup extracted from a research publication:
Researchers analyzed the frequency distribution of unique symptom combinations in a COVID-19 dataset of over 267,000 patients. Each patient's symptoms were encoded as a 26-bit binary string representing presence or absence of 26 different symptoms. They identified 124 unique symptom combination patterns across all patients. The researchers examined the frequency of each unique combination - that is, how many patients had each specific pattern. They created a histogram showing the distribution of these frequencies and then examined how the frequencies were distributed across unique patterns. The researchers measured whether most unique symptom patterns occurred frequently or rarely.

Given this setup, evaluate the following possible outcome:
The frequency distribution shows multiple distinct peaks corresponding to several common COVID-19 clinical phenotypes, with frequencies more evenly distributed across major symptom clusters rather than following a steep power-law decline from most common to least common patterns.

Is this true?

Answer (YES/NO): NO